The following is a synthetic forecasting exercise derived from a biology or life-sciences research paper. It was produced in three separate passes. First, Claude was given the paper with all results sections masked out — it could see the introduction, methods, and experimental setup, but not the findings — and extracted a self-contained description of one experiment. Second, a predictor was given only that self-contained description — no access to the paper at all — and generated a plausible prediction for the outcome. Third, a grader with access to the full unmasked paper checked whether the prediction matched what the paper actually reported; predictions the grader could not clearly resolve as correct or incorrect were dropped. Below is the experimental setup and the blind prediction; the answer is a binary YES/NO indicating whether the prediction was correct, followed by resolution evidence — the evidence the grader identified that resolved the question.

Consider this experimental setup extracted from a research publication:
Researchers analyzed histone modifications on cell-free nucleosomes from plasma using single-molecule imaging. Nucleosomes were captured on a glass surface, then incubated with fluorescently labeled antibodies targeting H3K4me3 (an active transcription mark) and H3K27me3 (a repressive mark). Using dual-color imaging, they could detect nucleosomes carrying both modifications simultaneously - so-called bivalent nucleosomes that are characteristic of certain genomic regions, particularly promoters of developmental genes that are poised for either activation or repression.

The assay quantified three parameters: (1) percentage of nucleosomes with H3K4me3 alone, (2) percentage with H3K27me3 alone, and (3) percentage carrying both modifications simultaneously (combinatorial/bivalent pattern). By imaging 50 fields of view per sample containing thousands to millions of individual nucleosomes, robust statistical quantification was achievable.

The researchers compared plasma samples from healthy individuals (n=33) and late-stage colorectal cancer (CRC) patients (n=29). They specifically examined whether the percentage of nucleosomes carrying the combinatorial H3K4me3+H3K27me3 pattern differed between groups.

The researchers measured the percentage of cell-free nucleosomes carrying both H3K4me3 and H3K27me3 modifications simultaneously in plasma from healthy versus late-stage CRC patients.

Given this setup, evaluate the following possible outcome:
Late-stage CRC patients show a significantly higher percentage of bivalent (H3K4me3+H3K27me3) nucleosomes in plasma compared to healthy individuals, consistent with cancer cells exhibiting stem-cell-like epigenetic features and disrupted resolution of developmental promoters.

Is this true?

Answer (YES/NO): YES